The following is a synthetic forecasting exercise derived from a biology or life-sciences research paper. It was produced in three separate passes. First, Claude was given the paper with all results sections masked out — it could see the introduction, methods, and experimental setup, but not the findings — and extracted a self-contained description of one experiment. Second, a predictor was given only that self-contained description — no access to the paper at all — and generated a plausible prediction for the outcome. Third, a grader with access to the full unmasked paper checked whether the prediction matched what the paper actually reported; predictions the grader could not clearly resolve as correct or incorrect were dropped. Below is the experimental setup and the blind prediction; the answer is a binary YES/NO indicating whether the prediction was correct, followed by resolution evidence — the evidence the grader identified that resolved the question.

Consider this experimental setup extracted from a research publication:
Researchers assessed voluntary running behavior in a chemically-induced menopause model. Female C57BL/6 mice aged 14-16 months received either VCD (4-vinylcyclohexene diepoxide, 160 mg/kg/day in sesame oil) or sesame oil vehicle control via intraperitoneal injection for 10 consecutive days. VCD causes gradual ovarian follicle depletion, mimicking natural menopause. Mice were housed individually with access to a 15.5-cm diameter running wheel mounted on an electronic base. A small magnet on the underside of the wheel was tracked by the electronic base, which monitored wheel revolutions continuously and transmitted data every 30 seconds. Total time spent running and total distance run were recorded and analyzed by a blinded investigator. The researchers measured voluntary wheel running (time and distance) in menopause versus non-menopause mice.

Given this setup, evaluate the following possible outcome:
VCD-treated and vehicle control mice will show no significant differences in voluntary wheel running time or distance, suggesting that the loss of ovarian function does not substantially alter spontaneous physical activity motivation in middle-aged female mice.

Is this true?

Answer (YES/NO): YES